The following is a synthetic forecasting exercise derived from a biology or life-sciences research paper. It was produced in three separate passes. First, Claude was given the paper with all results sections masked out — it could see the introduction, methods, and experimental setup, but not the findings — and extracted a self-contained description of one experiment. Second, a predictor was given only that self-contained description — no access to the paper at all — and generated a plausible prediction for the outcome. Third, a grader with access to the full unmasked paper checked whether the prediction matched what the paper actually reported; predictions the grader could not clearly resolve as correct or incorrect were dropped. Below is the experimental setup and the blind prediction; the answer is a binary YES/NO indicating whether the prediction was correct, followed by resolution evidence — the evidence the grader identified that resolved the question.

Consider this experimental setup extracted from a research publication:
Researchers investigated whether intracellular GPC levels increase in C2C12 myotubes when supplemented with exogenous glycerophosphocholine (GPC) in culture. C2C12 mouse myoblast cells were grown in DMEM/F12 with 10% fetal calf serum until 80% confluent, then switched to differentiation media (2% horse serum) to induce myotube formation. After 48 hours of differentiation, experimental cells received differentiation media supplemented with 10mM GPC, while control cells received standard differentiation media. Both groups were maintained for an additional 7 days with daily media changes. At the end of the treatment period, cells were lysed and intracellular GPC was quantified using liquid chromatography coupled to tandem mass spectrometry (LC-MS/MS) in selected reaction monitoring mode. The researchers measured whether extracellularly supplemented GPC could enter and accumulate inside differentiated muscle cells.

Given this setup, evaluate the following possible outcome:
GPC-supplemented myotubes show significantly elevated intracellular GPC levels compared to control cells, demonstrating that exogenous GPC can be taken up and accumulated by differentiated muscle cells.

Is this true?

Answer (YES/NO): YES